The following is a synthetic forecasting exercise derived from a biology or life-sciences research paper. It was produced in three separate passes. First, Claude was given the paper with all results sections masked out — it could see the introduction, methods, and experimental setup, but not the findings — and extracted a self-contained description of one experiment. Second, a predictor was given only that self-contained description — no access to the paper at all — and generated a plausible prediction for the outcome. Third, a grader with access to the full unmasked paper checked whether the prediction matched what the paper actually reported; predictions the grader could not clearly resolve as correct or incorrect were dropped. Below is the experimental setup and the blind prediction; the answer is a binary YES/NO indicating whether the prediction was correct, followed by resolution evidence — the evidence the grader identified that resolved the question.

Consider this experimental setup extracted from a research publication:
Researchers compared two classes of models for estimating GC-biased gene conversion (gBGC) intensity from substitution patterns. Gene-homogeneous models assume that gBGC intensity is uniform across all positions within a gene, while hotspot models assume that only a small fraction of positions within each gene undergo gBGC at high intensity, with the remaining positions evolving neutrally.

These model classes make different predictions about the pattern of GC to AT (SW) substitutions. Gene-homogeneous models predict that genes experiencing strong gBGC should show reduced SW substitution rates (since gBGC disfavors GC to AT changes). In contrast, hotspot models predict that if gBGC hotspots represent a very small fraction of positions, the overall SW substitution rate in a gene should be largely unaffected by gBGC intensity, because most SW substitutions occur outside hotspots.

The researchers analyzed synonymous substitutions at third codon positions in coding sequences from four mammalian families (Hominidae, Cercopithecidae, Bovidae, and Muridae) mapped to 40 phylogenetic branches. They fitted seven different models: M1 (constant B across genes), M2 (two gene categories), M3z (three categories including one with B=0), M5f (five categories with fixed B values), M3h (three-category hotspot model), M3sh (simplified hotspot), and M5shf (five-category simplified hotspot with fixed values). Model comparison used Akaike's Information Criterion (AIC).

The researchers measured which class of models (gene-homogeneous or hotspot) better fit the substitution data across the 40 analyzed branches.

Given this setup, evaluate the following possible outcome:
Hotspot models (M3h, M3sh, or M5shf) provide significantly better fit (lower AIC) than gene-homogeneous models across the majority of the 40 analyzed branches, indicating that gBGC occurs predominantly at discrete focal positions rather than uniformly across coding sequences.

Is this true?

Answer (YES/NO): YES